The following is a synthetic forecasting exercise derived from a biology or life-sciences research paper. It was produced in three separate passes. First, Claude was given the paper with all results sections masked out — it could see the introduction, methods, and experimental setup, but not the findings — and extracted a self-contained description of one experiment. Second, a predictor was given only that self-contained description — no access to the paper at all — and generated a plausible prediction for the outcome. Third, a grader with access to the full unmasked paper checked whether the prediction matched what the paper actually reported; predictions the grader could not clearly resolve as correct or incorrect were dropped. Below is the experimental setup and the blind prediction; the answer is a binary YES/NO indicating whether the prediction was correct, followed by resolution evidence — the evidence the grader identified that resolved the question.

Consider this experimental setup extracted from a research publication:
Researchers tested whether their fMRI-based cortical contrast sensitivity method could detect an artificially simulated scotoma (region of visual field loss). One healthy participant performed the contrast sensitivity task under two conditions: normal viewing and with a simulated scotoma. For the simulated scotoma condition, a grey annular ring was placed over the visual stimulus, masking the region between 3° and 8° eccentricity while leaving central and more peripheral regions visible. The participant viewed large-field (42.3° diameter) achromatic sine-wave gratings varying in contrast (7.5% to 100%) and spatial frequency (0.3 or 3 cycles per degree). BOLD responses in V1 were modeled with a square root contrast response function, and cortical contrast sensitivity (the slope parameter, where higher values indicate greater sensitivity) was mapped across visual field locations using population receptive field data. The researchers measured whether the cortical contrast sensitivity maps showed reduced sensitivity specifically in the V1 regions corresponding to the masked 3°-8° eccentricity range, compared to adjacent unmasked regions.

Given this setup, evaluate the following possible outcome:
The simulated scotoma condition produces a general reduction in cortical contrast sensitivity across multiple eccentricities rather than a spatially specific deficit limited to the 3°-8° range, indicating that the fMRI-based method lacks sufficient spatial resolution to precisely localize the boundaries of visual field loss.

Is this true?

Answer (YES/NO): NO